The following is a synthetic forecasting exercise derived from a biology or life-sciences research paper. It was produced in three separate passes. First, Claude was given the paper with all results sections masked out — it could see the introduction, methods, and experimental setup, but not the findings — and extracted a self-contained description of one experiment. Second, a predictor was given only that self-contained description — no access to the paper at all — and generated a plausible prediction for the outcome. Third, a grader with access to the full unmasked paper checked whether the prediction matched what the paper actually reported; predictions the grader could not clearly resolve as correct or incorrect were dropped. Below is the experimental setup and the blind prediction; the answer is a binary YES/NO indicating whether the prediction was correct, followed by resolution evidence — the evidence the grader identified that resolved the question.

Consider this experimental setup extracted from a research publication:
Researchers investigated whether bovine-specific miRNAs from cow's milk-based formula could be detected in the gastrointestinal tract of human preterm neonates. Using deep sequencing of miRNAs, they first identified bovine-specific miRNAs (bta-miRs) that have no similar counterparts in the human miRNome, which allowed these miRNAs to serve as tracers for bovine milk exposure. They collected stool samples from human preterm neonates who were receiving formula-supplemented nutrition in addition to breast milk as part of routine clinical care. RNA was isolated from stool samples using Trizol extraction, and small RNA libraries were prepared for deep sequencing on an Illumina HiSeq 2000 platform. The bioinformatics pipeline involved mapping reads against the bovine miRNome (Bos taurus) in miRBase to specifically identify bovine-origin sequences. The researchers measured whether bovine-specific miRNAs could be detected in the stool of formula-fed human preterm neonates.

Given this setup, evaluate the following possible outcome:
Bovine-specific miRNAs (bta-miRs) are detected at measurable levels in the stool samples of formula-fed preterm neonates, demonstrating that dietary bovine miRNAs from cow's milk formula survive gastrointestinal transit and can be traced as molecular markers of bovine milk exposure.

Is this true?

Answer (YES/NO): YES